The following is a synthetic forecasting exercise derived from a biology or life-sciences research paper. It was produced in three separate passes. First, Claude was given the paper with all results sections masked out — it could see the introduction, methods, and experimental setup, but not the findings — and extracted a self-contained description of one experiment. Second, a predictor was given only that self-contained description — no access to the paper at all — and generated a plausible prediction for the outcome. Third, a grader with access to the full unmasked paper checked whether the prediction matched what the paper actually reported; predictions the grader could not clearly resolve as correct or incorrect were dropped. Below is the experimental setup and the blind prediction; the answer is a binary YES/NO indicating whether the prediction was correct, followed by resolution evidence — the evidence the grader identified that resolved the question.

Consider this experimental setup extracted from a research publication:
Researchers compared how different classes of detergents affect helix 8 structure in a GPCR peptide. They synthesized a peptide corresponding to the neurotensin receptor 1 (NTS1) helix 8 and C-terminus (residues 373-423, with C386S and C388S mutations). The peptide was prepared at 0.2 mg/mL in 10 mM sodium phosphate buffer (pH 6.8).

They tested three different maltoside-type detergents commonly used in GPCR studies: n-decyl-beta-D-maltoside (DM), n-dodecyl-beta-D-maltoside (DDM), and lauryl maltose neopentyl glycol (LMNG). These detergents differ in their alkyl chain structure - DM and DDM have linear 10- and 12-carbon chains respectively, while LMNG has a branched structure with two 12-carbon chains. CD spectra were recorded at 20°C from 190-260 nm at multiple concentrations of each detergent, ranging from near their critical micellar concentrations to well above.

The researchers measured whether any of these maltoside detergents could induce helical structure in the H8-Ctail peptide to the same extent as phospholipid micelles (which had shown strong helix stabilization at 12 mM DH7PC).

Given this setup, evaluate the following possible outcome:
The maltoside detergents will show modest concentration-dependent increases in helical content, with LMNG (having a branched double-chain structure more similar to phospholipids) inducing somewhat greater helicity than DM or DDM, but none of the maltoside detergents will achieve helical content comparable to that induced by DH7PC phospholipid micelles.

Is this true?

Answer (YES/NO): NO